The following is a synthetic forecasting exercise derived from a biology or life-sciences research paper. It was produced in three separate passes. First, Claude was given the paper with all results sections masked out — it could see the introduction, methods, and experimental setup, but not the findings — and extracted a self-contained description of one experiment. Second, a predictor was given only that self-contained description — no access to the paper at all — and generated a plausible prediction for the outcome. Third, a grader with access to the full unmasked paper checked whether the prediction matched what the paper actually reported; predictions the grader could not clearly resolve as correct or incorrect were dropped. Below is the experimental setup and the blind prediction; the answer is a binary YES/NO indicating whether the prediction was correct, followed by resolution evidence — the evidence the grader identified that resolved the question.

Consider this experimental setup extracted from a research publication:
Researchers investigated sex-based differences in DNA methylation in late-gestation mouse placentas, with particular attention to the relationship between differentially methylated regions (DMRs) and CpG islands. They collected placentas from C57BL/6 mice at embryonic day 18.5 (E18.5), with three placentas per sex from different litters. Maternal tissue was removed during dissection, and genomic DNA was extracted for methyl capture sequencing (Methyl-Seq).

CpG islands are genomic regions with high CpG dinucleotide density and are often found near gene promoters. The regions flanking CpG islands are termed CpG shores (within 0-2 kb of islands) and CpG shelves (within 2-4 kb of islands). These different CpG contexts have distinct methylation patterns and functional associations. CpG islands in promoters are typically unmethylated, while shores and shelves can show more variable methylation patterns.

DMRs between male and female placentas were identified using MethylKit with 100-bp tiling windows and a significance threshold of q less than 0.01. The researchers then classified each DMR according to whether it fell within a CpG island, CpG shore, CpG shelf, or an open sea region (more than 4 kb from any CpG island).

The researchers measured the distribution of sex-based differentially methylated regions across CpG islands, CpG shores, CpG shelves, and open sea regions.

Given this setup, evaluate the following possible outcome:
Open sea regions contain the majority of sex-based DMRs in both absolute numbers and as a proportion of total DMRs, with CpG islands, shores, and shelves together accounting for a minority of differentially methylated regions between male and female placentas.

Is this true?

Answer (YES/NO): NO